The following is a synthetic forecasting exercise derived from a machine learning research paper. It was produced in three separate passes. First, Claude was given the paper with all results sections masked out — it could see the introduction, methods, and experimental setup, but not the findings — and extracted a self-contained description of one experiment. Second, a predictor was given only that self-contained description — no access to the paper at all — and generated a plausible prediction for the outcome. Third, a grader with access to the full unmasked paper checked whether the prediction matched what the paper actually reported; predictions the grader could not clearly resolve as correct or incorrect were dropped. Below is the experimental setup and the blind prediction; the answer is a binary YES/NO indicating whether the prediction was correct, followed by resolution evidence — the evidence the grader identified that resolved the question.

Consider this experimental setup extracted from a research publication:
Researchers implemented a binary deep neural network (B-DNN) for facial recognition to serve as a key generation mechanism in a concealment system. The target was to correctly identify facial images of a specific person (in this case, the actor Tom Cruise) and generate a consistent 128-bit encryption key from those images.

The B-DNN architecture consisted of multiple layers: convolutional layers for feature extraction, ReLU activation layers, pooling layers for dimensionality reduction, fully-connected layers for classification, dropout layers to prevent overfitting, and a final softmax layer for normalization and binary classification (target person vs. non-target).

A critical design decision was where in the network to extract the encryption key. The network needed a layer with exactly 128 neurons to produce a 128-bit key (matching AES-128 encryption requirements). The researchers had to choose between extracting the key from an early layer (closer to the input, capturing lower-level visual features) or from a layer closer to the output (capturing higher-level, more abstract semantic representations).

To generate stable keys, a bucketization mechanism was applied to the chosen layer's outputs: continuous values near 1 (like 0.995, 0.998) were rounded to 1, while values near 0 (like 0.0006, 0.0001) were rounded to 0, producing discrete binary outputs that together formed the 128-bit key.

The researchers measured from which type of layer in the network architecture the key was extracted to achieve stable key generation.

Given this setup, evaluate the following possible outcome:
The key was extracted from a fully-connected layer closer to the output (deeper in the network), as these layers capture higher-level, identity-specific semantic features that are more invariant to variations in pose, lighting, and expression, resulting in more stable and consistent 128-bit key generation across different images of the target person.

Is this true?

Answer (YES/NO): YES